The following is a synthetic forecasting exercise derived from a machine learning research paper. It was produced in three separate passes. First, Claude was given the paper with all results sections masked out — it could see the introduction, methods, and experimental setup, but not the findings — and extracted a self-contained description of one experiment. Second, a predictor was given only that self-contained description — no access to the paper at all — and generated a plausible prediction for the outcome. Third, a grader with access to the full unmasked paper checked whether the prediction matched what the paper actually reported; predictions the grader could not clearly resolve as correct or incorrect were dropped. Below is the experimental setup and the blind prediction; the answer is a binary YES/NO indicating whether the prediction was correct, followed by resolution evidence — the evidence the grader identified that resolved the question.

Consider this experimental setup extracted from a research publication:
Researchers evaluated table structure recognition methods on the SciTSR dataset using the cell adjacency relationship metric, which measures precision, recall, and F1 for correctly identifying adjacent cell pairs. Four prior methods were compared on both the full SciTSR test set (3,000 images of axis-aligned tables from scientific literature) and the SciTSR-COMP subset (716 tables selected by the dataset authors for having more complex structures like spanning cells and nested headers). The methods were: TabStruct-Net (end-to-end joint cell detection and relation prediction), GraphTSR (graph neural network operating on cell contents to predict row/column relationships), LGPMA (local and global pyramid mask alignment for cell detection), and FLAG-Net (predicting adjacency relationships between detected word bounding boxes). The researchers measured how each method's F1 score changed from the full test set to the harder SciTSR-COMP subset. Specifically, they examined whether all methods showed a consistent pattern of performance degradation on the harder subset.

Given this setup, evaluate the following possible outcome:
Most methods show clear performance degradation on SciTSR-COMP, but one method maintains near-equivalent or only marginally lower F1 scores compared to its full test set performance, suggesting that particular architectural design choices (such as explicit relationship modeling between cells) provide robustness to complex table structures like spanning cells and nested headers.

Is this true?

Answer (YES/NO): YES